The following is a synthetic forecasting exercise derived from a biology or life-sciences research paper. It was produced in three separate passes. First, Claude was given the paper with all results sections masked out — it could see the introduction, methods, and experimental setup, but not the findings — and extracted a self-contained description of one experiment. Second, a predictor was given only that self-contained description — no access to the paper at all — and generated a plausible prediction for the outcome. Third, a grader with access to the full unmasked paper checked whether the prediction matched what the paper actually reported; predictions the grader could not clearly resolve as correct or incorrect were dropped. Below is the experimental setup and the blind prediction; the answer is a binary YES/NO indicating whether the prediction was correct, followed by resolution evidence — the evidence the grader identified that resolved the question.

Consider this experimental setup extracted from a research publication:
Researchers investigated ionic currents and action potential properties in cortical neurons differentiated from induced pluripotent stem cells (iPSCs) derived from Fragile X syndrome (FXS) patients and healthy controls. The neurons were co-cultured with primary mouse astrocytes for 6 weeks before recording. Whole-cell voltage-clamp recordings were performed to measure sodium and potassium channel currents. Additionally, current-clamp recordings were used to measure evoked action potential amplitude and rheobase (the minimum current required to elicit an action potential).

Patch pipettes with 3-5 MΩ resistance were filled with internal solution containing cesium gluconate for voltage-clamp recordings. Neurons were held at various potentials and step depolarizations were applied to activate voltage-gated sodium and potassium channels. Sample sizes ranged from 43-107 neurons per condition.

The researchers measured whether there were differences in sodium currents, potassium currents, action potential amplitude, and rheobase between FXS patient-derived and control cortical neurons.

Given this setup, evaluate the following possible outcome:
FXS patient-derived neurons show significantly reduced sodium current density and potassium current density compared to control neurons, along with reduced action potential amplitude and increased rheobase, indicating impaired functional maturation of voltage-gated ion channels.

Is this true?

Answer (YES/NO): NO